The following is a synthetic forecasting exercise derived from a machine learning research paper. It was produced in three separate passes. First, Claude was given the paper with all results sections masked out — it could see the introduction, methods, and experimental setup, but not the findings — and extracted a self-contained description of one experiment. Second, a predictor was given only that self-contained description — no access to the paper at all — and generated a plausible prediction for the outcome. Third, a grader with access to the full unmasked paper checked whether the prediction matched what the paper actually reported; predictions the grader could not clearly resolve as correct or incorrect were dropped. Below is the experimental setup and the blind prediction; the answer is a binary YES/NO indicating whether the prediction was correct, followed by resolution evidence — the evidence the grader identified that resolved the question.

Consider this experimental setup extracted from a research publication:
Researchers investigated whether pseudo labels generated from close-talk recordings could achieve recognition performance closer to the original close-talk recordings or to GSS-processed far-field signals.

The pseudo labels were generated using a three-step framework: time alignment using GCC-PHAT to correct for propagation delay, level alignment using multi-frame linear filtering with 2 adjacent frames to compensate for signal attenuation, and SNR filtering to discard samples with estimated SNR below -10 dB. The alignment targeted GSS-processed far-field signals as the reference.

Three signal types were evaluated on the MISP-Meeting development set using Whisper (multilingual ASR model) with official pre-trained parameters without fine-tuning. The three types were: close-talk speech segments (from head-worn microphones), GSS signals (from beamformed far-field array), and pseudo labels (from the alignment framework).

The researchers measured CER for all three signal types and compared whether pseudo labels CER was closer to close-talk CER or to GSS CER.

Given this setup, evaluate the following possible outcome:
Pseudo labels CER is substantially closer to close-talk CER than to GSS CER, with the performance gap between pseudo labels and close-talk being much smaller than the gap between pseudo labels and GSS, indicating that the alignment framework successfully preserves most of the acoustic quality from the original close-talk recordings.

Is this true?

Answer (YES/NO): YES